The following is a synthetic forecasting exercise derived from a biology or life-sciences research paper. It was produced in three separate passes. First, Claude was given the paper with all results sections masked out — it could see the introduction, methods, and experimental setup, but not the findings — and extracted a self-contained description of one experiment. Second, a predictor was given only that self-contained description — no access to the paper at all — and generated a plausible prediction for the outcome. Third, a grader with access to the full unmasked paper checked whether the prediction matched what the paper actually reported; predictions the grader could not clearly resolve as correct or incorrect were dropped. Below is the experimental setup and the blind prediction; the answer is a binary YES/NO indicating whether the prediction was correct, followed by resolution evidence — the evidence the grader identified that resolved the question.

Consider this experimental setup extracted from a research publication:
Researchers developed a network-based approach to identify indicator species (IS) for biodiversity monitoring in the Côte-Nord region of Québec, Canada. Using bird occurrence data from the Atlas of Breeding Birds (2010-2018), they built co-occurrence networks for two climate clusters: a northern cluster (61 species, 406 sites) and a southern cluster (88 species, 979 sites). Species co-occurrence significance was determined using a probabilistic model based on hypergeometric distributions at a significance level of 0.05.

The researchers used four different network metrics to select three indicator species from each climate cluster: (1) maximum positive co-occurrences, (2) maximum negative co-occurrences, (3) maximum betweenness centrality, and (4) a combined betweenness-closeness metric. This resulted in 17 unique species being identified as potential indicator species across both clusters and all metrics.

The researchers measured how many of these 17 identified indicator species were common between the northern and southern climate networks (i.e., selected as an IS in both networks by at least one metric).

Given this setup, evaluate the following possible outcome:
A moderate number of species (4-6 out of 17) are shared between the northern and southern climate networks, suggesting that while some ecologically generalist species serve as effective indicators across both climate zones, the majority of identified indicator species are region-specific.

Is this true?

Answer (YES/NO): NO